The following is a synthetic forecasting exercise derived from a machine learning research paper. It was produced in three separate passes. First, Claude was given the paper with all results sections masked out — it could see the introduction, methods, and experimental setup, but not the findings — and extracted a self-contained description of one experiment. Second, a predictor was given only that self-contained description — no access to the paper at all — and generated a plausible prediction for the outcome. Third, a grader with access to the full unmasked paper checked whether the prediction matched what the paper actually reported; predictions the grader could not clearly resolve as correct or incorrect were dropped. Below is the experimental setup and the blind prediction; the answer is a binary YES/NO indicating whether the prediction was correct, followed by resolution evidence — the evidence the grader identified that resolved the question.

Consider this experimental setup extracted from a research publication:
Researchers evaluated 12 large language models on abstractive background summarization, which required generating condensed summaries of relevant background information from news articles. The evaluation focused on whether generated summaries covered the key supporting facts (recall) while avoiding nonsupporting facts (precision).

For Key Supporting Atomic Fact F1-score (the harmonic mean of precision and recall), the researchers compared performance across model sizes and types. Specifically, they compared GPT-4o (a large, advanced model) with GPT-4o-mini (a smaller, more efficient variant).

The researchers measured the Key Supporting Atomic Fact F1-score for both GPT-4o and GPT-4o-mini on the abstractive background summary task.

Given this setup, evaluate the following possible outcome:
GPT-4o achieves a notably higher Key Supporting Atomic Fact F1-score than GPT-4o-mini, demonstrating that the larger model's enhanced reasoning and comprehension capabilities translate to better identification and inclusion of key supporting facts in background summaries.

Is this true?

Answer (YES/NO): YES